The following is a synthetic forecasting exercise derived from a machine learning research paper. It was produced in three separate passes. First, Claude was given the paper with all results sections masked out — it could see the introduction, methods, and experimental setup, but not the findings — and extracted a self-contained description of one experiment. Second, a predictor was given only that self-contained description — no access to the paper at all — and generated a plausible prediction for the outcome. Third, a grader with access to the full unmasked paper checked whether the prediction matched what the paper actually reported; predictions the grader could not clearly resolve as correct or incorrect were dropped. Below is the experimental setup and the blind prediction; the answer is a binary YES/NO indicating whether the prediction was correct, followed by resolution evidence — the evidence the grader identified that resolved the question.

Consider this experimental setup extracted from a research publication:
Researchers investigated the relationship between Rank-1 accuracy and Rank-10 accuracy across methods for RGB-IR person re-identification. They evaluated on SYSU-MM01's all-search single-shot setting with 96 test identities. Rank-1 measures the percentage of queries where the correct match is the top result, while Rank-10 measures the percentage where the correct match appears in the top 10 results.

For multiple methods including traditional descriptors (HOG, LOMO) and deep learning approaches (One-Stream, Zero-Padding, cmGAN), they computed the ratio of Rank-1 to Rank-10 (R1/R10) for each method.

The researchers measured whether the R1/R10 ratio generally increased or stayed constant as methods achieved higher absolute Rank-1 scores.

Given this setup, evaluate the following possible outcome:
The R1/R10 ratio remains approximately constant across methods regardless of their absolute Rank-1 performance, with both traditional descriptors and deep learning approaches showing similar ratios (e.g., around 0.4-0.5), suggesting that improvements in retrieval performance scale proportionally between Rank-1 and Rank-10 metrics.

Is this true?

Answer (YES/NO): NO